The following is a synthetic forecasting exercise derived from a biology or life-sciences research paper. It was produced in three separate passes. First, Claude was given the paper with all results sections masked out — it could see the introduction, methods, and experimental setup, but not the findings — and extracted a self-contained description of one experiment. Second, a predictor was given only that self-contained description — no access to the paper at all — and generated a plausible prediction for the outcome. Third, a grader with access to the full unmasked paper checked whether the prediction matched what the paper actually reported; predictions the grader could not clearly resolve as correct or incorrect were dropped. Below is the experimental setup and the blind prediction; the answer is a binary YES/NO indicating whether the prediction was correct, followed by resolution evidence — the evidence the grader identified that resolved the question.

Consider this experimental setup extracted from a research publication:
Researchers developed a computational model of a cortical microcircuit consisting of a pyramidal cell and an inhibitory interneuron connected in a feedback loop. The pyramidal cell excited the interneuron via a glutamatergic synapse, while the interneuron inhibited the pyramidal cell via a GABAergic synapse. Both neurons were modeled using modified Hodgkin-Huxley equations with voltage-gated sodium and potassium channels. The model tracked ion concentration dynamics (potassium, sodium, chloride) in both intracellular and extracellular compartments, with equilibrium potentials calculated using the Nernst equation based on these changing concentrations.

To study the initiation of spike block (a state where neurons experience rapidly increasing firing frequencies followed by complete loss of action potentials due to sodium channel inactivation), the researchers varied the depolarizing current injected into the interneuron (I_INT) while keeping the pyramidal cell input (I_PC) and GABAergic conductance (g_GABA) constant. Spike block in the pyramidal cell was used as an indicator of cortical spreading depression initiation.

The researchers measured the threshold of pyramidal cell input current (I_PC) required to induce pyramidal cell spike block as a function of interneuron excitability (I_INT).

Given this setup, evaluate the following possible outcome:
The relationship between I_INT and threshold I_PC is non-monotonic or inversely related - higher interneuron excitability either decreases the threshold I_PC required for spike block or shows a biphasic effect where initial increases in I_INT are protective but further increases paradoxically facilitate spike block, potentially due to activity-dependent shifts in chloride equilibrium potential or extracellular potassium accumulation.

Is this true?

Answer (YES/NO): YES